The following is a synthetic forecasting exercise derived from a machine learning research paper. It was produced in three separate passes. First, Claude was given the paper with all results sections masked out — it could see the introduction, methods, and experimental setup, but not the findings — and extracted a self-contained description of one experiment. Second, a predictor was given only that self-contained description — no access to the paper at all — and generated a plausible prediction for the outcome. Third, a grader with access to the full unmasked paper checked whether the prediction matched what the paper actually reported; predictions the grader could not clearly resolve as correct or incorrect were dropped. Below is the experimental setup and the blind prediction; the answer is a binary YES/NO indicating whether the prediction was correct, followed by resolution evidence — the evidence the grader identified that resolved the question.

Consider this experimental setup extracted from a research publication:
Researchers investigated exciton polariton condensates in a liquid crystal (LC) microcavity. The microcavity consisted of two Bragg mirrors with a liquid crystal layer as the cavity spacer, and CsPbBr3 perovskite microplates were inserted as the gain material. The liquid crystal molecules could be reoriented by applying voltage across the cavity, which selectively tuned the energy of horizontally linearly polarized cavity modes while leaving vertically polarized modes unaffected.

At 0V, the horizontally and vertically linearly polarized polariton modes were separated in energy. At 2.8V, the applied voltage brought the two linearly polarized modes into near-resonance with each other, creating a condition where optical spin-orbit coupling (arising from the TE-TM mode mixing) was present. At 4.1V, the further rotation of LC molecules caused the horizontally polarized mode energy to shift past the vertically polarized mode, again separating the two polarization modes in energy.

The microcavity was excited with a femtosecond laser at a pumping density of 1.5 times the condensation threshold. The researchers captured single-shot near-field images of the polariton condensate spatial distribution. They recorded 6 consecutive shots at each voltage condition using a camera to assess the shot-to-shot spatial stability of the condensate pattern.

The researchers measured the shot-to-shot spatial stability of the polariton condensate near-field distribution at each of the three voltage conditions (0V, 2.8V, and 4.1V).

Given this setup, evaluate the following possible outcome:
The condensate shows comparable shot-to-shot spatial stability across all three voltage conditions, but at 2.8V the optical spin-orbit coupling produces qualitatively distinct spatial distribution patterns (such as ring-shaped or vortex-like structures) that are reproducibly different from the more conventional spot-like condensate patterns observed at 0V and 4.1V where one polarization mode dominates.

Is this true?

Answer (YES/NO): NO